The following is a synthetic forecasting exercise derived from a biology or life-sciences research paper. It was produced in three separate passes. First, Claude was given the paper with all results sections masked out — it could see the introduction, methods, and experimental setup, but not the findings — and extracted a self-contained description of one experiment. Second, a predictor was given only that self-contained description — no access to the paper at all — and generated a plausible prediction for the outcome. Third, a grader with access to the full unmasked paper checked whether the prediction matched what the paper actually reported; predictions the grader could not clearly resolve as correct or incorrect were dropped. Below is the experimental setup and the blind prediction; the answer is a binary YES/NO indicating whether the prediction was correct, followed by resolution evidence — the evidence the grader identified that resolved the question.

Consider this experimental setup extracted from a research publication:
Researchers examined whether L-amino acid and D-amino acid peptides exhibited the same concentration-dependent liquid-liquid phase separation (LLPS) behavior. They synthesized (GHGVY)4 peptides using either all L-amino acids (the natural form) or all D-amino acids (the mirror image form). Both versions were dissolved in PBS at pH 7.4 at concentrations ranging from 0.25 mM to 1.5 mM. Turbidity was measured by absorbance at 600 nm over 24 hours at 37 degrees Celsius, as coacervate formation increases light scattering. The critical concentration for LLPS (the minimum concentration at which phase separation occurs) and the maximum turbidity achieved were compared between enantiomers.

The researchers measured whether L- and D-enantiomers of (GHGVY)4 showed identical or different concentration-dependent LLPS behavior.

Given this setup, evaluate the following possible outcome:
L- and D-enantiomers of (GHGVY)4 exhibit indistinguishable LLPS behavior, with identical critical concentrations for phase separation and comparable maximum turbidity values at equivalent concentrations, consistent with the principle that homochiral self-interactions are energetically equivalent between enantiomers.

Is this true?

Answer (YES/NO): YES